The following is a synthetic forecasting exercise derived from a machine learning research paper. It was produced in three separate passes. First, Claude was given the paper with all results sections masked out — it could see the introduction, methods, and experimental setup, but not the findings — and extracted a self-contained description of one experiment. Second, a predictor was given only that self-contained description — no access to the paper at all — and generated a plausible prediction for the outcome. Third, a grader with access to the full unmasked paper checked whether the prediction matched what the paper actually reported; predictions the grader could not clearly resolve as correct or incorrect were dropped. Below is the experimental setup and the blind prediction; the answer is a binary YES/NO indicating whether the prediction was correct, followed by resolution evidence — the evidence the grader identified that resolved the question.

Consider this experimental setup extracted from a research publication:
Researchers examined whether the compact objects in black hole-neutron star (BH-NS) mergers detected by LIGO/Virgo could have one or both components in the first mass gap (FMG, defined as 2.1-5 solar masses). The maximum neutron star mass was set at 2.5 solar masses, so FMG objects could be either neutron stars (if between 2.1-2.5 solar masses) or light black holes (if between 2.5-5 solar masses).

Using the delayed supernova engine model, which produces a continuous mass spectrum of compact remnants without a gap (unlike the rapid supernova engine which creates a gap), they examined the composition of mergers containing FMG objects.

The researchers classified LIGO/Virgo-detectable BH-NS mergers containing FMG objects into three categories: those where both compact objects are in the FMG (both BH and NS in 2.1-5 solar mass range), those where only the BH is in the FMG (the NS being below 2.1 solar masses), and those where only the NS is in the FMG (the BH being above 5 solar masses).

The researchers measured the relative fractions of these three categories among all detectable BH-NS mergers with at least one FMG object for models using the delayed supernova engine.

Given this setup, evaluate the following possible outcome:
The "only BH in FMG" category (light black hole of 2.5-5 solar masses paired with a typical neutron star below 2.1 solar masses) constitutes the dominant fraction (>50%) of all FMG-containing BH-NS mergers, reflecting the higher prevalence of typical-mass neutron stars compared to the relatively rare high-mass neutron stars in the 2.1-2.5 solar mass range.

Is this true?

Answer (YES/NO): NO